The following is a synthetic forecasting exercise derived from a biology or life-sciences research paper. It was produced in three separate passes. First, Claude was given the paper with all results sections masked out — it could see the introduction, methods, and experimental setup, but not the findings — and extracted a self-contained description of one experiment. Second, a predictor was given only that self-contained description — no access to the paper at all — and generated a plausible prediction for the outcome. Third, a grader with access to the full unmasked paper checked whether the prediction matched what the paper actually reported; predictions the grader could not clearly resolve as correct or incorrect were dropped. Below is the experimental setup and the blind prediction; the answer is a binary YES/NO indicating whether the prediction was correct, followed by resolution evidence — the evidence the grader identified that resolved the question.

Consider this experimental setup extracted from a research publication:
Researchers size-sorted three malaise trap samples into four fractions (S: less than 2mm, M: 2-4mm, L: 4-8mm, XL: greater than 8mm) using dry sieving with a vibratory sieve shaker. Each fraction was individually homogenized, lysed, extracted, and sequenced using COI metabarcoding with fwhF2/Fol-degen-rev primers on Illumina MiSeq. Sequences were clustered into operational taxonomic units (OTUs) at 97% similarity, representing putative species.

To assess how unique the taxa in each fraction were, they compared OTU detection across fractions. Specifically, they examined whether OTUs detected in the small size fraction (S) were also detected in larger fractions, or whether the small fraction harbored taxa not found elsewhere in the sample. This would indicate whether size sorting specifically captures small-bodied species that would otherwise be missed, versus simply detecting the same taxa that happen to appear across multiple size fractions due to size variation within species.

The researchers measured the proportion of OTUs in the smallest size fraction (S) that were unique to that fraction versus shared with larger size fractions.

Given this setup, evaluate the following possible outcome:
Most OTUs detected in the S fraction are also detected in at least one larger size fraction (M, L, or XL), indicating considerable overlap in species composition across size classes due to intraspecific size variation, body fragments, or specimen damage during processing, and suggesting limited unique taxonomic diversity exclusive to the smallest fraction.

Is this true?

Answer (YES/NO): NO